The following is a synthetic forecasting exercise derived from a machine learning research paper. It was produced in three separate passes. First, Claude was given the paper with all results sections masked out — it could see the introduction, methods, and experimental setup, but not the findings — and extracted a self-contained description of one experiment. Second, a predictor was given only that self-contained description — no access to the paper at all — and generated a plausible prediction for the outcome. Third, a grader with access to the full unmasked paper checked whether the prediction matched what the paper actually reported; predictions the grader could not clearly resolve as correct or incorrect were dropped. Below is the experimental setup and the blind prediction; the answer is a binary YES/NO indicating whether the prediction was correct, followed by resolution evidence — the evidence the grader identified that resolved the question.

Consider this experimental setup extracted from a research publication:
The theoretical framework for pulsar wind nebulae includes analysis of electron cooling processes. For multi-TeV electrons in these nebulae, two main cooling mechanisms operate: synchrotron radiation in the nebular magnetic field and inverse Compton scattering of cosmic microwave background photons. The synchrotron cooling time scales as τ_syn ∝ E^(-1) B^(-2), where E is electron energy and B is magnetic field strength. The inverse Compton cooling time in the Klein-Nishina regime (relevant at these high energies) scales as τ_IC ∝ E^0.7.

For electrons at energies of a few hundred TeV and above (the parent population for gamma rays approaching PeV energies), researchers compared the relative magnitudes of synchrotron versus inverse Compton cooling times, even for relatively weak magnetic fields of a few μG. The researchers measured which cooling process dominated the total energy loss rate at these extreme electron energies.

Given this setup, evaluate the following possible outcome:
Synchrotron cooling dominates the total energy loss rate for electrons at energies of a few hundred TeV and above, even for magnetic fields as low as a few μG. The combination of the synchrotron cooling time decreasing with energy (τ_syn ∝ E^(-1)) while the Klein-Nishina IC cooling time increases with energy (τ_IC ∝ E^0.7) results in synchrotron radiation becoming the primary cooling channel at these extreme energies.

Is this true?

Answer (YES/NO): YES